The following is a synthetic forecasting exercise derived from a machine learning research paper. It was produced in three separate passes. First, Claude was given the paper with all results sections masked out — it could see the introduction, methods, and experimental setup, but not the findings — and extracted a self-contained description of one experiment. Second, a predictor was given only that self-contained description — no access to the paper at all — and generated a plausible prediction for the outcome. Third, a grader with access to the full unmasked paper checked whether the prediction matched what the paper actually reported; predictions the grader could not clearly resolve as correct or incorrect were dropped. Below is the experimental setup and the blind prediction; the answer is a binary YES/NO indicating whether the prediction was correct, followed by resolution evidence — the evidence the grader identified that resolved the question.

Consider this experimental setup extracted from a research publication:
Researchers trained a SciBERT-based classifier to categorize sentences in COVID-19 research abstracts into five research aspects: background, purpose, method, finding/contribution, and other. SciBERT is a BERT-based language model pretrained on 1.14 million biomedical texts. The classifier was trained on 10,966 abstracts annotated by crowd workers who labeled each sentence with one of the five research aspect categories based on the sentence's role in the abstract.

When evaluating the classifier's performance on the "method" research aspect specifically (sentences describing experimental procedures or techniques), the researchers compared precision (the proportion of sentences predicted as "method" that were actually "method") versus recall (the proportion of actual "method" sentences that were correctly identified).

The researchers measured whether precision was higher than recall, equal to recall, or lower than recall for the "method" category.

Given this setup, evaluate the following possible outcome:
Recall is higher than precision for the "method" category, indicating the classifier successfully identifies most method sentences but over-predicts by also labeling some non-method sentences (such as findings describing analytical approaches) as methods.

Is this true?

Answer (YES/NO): NO